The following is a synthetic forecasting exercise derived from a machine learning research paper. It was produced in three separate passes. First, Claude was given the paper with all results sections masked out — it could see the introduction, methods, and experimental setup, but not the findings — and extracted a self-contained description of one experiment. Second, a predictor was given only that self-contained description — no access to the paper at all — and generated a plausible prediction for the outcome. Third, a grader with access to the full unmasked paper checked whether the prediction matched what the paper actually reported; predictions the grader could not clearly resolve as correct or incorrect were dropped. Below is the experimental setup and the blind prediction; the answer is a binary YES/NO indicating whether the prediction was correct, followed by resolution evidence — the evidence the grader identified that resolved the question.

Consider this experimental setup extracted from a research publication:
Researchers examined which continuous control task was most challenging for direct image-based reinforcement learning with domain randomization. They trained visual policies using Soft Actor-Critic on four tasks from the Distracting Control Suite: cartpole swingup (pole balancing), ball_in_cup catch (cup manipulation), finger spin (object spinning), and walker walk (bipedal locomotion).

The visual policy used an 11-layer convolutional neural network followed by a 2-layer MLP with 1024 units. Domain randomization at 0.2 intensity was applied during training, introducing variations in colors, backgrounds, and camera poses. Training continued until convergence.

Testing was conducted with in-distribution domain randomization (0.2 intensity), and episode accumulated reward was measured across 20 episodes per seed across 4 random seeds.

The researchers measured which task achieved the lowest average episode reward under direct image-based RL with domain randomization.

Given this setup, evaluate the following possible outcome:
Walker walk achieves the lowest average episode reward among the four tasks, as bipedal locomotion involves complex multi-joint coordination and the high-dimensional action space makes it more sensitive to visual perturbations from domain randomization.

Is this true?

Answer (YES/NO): NO